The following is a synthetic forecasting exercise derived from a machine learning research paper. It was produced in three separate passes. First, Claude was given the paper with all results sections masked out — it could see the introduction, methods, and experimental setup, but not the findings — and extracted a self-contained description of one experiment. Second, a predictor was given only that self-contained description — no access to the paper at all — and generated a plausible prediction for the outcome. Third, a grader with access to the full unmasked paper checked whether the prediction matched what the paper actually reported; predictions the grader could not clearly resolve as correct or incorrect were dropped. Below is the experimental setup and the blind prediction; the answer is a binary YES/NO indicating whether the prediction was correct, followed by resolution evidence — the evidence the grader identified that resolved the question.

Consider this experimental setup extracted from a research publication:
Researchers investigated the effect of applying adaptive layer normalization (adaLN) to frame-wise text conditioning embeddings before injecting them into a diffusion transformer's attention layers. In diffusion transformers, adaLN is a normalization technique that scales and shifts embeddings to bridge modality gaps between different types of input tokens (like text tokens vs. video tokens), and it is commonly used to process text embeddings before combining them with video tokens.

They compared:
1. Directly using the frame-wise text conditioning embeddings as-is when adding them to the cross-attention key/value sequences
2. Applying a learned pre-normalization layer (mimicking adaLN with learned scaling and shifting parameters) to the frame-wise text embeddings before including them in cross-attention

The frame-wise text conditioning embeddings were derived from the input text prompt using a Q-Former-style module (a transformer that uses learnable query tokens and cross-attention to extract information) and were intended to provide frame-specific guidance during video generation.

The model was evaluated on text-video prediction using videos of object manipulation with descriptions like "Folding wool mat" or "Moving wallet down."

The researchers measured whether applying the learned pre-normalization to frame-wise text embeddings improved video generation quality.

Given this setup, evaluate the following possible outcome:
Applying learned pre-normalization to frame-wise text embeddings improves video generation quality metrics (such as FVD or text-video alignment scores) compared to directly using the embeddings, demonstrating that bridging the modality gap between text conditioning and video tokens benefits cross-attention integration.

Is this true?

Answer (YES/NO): YES